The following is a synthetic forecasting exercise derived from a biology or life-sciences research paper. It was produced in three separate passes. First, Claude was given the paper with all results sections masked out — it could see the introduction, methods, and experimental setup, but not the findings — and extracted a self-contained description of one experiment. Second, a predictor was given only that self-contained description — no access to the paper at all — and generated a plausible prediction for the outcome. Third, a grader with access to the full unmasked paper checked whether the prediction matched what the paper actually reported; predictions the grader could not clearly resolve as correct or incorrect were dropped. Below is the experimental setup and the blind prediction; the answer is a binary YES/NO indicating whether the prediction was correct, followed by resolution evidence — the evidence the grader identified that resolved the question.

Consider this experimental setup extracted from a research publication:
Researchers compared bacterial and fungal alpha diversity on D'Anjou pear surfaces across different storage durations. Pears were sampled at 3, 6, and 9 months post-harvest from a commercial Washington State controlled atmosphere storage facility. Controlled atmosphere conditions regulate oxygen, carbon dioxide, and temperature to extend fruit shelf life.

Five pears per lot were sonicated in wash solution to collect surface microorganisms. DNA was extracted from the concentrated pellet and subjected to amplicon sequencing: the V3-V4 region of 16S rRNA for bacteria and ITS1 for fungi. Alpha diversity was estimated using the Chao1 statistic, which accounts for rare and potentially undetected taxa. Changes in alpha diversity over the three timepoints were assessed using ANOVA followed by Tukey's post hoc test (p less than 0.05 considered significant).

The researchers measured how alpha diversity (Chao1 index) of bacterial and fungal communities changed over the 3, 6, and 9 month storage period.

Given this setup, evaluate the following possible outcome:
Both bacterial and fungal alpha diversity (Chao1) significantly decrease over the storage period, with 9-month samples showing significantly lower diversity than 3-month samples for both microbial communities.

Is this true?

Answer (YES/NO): NO